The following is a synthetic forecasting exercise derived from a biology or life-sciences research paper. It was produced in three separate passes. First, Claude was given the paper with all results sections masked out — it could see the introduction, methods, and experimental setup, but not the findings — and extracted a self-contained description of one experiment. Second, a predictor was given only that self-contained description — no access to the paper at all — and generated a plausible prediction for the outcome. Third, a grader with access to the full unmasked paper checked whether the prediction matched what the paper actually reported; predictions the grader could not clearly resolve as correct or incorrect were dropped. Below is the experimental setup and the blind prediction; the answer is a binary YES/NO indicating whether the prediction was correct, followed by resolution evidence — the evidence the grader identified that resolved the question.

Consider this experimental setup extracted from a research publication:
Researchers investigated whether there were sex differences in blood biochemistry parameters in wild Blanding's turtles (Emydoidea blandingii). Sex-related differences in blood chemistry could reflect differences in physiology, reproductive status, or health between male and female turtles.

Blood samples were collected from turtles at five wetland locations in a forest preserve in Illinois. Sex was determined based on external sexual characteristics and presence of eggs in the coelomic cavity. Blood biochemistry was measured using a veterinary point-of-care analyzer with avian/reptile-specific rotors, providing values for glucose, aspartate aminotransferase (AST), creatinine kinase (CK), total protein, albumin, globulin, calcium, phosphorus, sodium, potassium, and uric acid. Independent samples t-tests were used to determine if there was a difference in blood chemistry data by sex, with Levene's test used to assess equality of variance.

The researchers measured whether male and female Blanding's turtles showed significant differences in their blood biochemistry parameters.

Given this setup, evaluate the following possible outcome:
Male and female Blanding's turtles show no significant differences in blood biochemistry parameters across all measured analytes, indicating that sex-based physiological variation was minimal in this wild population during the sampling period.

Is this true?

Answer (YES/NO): NO